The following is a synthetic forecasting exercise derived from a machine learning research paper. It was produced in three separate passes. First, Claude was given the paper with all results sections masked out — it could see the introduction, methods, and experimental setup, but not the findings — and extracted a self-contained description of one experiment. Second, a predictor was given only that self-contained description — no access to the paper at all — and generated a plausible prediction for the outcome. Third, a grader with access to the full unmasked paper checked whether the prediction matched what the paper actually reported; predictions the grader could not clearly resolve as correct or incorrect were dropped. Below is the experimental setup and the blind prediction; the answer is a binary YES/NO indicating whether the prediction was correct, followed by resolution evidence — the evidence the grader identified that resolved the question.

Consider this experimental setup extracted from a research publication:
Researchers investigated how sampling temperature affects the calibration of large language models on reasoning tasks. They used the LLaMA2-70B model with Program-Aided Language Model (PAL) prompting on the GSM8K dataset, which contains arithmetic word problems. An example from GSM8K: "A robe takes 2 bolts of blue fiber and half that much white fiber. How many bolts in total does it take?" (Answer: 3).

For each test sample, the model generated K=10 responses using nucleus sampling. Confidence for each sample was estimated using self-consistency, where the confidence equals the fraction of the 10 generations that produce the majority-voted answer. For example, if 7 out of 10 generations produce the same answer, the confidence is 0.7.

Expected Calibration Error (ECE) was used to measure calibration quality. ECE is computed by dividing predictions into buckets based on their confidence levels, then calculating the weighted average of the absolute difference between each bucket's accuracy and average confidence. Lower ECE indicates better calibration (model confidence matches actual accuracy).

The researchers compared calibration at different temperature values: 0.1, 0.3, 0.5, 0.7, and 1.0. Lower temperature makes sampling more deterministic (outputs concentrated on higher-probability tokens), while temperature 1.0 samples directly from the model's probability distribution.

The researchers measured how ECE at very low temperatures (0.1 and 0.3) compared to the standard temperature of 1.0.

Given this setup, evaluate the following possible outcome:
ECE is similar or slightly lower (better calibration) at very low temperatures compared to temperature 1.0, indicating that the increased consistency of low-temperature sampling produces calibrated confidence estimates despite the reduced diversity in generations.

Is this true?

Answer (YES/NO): NO